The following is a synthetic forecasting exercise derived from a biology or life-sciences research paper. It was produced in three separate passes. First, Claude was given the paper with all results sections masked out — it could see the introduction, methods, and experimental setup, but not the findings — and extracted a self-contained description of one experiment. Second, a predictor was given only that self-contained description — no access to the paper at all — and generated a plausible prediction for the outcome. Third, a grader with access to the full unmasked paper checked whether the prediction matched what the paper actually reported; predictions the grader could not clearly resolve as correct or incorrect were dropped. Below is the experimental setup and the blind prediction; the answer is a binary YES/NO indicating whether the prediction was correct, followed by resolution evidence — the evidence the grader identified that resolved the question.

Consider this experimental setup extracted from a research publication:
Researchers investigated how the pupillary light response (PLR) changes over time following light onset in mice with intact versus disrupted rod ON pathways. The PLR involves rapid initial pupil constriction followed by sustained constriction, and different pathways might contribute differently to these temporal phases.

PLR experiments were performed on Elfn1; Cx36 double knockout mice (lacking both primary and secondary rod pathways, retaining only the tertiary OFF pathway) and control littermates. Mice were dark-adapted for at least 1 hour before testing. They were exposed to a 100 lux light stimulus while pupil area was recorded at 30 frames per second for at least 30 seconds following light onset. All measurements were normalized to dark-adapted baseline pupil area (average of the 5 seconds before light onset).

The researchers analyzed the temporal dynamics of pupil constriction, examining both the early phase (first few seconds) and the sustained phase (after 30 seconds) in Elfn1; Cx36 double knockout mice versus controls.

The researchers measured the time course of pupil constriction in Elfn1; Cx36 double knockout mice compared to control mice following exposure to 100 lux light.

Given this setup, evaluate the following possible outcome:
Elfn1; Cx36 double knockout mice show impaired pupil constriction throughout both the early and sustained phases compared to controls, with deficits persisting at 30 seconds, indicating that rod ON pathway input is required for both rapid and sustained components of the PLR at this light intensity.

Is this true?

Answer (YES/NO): NO